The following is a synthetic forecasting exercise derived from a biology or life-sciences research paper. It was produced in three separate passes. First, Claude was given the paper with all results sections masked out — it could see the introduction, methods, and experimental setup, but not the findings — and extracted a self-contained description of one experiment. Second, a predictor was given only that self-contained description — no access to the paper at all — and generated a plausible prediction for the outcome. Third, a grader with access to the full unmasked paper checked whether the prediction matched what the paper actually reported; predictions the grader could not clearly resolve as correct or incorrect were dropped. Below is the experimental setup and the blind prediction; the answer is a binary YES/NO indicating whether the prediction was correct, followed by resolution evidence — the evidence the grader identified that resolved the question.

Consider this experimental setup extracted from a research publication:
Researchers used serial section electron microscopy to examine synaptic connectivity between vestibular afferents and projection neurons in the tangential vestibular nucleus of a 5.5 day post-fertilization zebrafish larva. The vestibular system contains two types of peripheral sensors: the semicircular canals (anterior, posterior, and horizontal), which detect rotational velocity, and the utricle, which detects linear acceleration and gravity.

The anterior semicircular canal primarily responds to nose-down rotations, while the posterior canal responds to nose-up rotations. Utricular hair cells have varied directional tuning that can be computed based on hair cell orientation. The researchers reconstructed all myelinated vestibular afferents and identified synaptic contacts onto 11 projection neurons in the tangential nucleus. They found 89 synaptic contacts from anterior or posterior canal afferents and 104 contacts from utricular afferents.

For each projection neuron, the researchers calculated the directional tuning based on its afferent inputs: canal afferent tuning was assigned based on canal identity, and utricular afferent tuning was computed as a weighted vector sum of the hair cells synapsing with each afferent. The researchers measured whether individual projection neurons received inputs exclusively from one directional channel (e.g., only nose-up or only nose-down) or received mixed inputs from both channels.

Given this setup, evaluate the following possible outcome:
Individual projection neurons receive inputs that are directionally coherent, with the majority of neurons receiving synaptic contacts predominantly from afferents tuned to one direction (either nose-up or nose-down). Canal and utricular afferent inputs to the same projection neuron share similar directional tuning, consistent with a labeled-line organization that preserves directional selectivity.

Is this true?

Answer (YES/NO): YES